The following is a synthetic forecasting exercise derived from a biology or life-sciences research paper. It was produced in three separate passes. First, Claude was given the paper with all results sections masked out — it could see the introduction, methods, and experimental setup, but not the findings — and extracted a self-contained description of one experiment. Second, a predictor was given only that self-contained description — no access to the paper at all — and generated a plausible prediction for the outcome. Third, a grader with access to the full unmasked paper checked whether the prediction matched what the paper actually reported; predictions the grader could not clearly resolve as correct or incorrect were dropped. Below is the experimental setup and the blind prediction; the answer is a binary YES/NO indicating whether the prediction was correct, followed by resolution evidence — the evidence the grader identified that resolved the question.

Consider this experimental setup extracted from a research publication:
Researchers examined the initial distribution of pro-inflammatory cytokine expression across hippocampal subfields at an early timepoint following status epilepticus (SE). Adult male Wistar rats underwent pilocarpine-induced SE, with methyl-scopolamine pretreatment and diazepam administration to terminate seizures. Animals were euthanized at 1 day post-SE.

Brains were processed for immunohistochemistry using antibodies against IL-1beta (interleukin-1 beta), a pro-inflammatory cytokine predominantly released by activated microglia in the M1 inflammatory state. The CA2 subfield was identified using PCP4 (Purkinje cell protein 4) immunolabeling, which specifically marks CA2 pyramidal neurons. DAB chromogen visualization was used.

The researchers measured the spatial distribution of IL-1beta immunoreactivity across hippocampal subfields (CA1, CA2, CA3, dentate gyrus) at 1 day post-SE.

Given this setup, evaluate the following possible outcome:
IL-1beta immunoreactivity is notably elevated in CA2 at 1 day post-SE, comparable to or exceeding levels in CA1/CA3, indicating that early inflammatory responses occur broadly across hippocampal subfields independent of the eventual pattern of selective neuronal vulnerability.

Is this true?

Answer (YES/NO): YES